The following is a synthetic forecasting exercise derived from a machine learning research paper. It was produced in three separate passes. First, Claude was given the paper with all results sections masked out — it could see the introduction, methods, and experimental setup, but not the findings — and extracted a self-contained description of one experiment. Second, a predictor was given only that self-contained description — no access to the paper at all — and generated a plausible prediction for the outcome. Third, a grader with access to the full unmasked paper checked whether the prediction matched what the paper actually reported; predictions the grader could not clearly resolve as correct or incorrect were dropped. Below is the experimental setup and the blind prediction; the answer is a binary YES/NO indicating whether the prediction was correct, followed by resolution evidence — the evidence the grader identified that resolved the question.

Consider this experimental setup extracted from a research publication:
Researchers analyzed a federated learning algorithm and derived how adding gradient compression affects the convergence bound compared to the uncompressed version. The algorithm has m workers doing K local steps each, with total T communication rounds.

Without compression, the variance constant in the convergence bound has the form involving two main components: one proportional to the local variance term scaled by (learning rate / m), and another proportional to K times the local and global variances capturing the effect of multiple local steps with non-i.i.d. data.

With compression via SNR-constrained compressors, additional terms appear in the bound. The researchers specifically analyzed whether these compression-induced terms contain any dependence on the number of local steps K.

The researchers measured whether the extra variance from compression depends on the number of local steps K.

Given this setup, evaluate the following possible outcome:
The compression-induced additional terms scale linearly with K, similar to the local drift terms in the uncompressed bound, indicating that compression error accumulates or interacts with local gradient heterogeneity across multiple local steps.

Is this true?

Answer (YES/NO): NO